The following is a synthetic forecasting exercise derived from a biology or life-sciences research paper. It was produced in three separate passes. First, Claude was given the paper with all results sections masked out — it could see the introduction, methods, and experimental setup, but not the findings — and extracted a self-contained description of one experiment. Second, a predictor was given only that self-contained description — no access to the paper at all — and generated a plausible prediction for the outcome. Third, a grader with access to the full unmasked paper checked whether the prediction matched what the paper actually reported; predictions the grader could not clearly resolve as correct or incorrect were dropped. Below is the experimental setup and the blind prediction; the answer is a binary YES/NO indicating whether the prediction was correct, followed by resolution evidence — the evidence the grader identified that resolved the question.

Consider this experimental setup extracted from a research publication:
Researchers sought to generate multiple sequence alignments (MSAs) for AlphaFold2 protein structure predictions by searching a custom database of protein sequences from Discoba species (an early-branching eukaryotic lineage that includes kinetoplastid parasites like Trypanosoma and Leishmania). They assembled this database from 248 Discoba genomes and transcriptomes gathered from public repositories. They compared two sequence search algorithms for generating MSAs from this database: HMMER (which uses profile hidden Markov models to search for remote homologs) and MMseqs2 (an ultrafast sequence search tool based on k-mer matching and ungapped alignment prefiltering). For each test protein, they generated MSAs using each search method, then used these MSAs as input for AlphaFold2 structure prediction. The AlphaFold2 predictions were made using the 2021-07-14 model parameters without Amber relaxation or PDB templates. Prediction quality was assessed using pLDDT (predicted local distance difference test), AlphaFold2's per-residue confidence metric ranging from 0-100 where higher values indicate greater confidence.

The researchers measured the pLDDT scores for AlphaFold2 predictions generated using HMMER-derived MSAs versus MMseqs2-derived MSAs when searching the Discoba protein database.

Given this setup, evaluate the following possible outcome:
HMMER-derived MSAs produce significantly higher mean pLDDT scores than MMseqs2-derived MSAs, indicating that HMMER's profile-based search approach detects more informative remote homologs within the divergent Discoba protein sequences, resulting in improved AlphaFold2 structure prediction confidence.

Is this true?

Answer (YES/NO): NO